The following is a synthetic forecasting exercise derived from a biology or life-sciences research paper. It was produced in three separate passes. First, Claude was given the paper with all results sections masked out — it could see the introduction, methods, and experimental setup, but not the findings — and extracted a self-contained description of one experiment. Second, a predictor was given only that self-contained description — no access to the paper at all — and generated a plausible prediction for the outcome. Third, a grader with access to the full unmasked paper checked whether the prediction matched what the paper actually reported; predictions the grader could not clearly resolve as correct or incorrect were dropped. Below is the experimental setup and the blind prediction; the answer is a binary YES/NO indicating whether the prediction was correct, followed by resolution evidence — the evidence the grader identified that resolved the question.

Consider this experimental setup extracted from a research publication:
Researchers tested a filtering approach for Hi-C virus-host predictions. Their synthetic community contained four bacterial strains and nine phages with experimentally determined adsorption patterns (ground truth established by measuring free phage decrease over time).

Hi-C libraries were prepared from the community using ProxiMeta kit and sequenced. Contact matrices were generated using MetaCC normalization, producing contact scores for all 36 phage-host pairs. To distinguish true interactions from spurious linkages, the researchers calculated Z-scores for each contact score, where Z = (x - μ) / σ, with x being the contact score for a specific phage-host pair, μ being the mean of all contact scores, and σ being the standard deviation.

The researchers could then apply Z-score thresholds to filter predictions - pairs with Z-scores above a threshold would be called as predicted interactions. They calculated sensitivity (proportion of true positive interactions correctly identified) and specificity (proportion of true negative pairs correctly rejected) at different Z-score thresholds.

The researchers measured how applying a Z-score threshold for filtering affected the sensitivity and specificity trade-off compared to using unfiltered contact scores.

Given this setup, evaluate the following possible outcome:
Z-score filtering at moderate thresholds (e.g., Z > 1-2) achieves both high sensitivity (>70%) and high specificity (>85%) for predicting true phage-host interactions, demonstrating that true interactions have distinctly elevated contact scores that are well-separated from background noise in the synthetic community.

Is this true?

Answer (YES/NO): NO